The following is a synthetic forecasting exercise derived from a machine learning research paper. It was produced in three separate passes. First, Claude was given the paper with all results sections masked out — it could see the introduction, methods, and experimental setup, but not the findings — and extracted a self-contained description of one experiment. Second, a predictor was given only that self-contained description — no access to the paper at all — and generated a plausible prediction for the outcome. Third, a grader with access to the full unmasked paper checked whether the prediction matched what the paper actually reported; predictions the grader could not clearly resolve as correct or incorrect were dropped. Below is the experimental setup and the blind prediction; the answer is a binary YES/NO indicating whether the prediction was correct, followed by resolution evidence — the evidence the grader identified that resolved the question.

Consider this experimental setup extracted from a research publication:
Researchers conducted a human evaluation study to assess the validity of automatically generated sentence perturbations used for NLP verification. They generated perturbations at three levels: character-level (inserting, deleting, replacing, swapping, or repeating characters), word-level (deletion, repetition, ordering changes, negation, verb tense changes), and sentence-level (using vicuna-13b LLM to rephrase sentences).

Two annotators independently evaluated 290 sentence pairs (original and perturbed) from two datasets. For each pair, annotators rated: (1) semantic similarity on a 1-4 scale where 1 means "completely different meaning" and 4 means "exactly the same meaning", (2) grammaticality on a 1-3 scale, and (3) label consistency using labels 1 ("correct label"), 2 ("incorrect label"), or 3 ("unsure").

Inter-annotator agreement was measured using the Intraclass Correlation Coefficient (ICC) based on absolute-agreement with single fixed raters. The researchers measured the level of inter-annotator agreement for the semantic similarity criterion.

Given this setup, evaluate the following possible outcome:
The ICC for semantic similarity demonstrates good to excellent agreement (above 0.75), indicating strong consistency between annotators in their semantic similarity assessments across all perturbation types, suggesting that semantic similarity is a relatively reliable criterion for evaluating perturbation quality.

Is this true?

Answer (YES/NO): NO